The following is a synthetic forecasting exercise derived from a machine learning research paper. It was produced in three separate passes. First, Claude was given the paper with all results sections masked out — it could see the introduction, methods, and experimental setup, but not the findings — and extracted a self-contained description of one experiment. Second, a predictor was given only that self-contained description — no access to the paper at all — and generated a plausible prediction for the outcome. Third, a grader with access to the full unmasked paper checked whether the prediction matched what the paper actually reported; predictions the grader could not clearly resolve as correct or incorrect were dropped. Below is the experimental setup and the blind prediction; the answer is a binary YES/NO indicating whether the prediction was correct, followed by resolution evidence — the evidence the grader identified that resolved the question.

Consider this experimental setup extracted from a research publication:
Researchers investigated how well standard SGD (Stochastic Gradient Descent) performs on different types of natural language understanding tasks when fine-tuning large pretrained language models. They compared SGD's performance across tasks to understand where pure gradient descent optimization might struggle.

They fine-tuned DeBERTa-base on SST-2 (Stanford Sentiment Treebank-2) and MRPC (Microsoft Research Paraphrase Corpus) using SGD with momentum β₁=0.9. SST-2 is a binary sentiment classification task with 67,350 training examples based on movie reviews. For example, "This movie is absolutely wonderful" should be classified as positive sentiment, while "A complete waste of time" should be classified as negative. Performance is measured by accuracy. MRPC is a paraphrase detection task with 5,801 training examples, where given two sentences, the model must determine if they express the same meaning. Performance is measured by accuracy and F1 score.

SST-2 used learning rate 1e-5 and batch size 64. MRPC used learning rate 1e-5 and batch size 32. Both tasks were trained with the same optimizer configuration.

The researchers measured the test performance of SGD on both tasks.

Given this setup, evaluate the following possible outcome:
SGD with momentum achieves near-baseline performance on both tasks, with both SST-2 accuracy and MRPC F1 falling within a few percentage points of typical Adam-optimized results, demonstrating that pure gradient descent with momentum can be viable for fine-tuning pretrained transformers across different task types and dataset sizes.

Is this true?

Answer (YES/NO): NO